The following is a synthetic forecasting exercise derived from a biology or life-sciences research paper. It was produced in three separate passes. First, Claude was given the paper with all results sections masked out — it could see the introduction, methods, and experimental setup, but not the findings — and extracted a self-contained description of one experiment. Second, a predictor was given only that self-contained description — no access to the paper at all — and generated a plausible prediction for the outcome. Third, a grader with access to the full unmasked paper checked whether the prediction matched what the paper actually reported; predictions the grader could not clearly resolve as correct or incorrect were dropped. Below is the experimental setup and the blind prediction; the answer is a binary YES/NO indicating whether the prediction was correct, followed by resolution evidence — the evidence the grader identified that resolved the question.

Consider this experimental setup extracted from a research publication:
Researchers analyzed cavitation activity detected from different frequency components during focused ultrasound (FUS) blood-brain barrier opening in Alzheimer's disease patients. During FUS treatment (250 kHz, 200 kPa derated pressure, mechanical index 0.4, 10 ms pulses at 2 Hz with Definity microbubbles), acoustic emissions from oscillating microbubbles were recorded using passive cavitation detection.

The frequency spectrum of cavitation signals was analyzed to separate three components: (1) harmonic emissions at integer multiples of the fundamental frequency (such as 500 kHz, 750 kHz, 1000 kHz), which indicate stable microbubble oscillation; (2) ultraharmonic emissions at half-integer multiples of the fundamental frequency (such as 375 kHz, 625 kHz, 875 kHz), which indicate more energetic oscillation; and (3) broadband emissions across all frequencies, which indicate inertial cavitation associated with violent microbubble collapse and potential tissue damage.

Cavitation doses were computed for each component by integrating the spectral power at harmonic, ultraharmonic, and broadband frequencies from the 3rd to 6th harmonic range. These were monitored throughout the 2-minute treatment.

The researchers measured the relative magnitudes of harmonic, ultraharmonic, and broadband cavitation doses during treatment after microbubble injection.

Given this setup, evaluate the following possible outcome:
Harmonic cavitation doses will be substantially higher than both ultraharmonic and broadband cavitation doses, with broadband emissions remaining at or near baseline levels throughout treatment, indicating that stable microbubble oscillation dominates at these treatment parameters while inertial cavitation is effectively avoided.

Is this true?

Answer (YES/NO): NO